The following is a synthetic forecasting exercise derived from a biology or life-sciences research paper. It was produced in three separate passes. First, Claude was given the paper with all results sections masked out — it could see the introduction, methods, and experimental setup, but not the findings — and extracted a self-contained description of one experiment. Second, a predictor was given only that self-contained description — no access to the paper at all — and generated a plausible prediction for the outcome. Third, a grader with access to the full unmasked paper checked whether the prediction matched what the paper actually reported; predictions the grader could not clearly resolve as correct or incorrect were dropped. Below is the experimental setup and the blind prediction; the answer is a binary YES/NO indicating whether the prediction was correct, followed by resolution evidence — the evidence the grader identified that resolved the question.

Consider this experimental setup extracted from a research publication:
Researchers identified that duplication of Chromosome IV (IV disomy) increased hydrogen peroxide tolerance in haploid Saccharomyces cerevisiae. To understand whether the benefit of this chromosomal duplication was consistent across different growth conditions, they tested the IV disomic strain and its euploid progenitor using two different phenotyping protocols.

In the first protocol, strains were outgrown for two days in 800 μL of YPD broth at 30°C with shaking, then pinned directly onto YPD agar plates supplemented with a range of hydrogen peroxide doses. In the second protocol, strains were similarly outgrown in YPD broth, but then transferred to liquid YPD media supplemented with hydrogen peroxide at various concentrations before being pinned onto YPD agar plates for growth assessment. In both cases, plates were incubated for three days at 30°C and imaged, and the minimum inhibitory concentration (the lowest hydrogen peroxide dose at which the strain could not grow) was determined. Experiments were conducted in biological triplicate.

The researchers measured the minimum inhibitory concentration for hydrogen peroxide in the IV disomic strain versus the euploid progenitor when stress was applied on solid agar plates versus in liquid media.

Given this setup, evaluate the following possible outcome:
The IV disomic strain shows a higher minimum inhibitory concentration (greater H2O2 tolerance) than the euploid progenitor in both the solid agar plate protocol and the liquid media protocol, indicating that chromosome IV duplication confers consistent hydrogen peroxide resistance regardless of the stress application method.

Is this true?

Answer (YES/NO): NO